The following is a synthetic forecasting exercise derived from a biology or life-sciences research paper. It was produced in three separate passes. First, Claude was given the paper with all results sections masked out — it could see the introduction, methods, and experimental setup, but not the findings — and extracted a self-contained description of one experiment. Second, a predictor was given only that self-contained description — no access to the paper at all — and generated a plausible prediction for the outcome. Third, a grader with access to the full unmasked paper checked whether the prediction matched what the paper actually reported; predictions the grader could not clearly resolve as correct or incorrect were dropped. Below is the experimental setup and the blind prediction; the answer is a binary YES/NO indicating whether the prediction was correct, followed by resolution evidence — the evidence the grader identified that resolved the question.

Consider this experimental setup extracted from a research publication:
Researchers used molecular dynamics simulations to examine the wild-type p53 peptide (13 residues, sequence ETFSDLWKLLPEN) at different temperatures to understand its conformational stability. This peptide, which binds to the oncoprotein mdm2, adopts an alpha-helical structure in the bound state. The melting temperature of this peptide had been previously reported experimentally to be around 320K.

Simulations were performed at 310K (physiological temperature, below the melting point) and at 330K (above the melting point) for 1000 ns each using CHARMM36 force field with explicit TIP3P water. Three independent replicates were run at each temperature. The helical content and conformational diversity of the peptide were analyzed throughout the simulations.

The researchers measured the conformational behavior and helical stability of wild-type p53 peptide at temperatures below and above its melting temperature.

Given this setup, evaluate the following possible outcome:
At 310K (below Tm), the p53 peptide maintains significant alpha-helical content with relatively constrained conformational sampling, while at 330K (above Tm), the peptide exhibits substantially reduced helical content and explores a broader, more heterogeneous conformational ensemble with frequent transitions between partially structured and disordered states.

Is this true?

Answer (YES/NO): NO